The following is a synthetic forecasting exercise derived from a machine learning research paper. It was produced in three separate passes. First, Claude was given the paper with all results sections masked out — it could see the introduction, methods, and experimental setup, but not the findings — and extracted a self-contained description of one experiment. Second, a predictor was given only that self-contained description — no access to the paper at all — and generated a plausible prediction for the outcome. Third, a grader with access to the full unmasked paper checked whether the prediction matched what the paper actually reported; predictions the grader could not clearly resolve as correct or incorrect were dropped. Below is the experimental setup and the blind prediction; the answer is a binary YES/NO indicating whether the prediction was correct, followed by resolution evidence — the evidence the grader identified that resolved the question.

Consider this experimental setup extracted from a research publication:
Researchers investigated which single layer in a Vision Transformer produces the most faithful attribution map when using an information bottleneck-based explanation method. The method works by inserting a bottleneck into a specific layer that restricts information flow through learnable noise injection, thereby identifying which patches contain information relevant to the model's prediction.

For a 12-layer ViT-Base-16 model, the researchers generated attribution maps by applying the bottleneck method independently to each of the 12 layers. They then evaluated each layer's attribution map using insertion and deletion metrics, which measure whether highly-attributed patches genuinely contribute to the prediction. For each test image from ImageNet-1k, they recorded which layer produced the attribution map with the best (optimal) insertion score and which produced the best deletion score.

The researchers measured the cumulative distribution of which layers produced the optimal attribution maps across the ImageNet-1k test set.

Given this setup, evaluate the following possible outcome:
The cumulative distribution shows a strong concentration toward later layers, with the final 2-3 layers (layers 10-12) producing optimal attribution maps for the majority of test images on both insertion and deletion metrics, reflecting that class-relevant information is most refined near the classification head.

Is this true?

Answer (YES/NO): NO